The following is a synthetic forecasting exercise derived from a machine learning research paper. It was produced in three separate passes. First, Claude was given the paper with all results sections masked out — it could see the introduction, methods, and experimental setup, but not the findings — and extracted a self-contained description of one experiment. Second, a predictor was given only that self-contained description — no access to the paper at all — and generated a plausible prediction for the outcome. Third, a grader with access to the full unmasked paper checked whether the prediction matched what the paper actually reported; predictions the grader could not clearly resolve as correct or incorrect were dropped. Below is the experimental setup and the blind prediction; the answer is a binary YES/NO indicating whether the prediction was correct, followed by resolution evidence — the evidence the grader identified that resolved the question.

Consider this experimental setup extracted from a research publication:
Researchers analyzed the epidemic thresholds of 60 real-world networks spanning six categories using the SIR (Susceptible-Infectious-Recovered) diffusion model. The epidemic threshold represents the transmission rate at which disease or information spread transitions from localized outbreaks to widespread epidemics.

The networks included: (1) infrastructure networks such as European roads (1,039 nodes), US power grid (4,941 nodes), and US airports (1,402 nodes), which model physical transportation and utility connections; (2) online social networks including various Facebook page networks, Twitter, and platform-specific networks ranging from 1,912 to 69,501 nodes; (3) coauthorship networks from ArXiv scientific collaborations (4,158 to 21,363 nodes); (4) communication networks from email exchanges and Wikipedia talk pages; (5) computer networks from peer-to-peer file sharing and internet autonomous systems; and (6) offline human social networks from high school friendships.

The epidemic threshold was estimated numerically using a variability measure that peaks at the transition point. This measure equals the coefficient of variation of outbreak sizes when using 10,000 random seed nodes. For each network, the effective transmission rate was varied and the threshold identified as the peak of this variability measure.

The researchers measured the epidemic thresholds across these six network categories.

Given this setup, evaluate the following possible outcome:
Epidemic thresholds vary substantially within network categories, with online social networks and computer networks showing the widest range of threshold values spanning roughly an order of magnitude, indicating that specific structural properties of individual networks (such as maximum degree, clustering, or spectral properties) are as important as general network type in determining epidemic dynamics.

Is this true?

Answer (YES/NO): NO